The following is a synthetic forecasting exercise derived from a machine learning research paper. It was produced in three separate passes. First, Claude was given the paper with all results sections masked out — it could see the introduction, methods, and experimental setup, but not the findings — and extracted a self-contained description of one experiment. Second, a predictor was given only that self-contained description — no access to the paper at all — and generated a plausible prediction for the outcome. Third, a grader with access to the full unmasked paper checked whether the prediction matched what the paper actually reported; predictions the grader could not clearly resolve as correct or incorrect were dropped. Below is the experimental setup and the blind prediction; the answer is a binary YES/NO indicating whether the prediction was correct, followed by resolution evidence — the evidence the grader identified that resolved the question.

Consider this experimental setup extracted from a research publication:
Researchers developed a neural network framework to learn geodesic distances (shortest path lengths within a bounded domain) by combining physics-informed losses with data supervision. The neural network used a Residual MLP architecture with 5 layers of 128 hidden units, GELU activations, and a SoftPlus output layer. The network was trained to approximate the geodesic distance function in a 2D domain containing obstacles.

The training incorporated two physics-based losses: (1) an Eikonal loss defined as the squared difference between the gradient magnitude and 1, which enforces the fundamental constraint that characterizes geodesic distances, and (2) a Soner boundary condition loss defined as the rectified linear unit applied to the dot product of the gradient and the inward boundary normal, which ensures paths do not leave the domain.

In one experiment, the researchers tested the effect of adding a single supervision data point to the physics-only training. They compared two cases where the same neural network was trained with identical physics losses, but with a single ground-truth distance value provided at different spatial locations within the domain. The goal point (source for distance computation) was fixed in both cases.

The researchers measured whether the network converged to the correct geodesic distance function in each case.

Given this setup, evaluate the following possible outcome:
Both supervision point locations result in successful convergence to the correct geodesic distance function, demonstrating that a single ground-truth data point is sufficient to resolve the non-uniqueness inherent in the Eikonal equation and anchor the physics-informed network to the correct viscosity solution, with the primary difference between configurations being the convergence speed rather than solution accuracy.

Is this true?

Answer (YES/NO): NO